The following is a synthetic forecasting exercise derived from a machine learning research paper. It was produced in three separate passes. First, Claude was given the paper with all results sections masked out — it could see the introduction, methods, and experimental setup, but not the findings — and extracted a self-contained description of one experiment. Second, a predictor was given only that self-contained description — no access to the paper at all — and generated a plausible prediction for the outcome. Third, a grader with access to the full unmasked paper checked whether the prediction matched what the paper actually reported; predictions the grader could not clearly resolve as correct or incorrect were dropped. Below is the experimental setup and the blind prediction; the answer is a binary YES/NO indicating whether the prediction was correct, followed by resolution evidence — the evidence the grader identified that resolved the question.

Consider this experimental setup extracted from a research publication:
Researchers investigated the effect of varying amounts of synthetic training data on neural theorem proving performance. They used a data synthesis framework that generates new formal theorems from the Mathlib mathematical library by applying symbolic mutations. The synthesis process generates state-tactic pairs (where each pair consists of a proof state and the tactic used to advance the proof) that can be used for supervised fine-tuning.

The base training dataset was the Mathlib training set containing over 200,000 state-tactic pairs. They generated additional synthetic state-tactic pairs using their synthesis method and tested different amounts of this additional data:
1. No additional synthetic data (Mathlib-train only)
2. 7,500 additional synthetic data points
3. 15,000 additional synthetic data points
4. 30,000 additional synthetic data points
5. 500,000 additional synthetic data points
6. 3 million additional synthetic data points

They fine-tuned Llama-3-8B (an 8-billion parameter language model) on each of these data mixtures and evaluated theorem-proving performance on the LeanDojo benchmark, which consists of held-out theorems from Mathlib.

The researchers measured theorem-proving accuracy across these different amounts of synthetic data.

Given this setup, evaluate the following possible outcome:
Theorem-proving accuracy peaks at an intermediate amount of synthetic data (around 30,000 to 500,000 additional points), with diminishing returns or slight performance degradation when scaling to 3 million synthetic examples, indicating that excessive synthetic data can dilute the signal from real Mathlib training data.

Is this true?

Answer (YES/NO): YES